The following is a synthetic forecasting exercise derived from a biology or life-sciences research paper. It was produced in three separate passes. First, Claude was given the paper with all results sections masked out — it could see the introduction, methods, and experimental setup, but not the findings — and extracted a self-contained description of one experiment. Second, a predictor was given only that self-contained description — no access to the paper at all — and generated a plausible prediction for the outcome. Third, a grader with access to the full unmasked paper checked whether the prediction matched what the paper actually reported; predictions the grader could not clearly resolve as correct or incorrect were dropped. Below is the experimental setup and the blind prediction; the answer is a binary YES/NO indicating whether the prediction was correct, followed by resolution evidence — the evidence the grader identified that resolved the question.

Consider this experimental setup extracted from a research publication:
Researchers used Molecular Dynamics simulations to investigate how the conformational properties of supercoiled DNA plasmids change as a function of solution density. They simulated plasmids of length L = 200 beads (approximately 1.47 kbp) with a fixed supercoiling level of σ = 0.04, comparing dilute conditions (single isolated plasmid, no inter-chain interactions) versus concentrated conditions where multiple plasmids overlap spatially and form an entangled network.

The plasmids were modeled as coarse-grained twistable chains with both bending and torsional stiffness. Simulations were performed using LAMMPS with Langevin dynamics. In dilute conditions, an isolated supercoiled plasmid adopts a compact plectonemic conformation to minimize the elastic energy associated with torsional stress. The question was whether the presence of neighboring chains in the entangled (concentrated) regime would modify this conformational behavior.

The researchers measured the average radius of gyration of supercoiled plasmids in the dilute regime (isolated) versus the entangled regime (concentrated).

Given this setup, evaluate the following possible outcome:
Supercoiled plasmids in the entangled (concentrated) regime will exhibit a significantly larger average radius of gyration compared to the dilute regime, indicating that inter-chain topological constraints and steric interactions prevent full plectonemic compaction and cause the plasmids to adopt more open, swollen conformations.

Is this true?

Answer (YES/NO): YES